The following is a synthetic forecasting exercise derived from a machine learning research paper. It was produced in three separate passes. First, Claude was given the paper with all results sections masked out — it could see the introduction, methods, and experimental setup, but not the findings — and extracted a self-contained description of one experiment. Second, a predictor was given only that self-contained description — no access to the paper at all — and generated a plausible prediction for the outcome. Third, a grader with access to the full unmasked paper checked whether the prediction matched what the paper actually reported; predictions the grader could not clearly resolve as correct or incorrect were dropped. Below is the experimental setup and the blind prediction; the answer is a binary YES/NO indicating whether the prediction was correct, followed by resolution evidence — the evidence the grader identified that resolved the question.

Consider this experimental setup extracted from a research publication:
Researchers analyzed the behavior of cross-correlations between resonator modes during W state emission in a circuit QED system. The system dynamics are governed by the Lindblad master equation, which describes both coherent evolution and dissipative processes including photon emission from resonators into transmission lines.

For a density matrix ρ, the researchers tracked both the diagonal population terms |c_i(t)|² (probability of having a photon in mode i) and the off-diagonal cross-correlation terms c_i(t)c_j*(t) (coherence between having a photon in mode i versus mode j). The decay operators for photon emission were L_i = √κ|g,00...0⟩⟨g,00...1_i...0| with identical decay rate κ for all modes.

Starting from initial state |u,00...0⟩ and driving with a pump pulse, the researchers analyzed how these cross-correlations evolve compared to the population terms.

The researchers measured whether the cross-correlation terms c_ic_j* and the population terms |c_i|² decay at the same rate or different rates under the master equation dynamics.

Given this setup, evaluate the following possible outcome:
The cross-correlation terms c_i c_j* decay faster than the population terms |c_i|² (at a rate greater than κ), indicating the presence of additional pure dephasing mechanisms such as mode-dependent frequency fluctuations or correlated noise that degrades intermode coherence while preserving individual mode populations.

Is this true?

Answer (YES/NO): NO